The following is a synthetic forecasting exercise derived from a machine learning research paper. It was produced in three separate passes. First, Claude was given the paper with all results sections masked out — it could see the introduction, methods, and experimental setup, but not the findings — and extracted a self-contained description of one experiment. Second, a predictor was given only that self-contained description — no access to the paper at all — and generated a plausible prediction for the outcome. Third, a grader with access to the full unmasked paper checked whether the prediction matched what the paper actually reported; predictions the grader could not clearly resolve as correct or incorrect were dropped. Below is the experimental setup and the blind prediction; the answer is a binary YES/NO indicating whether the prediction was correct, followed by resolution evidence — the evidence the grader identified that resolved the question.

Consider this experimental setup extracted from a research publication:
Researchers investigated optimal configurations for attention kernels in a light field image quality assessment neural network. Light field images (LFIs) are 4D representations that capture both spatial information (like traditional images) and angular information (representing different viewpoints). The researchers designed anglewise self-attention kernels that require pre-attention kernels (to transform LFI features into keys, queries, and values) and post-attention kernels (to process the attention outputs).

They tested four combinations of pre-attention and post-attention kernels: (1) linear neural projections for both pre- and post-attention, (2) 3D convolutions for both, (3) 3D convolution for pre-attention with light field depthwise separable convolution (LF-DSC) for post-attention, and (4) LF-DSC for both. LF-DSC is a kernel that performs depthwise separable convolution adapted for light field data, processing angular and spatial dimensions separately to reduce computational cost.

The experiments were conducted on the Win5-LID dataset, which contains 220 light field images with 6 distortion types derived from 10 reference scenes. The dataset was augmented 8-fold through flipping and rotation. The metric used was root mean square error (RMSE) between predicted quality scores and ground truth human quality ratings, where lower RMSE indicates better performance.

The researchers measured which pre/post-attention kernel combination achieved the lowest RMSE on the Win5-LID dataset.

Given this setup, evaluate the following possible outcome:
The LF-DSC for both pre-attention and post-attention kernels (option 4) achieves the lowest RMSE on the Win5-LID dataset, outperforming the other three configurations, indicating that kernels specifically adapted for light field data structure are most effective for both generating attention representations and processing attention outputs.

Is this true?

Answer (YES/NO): NO